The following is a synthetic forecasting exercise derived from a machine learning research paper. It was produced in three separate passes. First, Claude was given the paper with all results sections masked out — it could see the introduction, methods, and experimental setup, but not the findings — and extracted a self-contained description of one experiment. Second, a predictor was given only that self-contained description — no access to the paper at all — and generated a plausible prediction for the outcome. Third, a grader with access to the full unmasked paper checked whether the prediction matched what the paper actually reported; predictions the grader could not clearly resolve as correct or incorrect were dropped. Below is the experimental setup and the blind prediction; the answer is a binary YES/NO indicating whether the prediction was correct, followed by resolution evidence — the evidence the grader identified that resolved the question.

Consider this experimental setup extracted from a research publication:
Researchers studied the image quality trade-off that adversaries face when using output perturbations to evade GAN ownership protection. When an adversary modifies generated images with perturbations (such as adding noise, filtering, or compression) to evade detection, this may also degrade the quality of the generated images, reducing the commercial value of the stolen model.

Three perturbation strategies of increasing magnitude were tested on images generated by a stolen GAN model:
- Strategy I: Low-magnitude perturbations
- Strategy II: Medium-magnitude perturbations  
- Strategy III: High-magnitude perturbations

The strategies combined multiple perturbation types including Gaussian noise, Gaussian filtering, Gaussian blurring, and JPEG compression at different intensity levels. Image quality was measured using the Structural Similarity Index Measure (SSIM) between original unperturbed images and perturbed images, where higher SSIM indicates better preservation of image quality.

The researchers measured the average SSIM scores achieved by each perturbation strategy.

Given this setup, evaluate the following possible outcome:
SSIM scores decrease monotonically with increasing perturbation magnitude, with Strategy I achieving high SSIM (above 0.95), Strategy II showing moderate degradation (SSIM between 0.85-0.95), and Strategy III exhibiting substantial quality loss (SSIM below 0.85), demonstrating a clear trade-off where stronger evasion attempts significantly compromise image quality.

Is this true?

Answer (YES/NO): NO